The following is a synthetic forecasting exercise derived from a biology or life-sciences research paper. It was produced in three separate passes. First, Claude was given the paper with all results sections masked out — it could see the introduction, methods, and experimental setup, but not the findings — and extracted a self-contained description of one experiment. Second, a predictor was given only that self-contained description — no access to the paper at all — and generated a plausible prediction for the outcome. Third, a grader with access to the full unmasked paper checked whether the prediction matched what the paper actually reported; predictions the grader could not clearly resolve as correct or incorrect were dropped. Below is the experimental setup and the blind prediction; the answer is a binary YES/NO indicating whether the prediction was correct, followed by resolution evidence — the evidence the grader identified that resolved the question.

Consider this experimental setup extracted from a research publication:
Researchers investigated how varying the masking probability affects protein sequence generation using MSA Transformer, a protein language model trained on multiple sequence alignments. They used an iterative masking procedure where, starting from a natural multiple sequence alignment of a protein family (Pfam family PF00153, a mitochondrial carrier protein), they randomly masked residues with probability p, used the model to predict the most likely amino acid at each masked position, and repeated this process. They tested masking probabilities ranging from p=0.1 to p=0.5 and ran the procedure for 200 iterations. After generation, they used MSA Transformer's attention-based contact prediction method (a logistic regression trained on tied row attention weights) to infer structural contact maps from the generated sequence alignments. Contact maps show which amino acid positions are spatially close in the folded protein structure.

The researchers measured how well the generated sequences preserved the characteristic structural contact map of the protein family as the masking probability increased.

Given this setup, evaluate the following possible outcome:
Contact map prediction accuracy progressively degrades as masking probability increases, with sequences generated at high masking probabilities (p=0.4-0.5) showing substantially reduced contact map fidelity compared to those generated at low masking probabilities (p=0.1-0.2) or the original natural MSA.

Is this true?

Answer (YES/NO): YES